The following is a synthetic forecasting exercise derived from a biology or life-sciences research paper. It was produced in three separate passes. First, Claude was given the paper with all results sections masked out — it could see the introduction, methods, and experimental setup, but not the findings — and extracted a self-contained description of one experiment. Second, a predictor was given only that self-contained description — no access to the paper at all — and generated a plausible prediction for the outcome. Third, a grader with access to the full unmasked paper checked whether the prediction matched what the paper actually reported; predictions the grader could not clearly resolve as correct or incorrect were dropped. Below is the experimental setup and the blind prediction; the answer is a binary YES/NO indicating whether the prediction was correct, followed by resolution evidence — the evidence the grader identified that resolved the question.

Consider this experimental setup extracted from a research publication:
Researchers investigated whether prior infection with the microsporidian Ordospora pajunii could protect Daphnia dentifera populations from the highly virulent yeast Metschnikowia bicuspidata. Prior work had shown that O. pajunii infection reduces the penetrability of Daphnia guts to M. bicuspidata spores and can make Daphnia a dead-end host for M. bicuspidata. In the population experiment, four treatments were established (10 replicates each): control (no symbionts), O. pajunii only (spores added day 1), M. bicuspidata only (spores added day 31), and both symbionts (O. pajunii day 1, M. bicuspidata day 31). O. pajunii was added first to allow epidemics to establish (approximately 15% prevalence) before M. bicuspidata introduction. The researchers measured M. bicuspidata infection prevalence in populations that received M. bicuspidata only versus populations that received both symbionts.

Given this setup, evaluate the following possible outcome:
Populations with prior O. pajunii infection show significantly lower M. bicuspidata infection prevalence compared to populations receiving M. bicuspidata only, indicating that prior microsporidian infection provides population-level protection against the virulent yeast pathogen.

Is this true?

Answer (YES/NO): YES